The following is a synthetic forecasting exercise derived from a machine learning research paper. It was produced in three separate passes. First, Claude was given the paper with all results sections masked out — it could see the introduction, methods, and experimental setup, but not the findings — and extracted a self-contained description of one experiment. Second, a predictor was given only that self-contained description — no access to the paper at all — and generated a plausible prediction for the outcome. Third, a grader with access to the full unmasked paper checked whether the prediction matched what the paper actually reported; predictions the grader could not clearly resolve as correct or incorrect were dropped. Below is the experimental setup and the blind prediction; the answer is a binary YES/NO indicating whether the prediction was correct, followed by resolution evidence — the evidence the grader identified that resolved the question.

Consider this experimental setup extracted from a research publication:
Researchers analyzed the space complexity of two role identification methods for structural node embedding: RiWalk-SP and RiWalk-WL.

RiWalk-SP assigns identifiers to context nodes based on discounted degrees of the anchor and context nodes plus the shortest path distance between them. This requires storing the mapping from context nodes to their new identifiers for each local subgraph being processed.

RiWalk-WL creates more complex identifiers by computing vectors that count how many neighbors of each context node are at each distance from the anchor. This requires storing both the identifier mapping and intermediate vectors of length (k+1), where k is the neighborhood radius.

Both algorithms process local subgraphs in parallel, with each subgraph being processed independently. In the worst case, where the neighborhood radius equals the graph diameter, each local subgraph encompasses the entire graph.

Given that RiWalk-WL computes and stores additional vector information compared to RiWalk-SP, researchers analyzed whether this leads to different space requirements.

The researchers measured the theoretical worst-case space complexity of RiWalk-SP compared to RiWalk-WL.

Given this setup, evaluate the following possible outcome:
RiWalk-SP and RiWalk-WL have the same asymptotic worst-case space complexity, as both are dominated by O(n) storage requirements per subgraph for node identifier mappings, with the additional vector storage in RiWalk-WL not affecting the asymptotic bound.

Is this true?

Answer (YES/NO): YES